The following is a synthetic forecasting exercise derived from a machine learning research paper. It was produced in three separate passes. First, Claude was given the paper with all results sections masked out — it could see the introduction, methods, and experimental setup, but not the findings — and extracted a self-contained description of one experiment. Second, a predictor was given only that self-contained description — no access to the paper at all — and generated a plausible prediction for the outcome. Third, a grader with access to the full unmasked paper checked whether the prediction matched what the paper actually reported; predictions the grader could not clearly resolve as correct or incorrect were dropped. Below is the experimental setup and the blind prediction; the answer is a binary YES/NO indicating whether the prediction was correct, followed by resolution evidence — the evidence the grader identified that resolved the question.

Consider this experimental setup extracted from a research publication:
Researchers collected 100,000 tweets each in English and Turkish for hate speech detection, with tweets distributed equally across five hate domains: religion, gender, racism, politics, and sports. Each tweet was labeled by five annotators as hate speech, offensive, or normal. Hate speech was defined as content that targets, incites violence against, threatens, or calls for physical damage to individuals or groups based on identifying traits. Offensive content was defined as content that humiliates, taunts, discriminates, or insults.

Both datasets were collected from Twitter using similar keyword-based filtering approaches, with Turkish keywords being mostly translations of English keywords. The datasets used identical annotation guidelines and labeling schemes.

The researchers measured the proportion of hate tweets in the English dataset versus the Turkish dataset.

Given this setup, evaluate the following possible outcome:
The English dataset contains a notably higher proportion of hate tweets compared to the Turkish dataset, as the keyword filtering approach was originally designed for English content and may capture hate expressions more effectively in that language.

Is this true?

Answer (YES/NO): NO